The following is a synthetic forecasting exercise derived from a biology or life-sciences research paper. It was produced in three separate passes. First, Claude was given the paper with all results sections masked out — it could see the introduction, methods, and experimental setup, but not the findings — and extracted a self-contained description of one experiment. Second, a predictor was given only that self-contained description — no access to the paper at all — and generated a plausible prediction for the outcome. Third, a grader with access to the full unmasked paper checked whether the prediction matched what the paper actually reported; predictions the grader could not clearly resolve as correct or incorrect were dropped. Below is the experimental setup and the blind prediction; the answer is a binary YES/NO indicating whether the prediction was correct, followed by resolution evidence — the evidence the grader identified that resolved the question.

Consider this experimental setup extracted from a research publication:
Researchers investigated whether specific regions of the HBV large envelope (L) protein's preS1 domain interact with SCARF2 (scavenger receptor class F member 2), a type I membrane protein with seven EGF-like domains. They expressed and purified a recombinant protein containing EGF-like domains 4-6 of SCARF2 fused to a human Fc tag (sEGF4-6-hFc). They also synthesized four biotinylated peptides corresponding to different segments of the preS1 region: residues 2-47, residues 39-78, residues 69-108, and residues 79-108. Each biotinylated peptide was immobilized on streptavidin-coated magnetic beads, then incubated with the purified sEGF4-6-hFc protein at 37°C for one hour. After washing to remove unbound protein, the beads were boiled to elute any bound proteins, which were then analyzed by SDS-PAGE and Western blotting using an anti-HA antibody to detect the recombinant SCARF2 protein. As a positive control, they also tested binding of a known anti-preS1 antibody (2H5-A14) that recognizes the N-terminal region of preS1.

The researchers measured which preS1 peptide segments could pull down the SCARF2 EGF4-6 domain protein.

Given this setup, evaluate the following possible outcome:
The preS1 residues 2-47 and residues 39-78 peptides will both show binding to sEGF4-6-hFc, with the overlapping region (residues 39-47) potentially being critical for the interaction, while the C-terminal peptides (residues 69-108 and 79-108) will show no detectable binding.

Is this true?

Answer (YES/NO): NO